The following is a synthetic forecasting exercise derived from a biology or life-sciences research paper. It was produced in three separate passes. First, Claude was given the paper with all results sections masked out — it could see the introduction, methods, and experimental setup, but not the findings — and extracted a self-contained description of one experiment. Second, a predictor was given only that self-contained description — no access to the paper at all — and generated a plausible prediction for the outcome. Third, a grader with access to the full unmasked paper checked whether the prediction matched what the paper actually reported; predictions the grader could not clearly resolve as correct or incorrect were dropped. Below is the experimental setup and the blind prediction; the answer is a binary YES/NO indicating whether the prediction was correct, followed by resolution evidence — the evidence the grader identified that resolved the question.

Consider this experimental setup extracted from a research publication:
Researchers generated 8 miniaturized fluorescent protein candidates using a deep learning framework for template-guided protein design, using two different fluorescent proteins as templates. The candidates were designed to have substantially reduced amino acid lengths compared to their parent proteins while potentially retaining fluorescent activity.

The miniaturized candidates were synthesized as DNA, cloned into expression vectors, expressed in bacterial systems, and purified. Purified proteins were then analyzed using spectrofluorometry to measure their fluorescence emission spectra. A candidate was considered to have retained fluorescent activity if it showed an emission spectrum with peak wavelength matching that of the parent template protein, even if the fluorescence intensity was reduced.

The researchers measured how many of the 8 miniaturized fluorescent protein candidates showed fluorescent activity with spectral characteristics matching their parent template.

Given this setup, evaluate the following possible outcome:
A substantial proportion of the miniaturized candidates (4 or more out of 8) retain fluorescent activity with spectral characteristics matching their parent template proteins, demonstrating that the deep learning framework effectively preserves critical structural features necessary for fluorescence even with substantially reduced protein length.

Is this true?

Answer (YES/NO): YES